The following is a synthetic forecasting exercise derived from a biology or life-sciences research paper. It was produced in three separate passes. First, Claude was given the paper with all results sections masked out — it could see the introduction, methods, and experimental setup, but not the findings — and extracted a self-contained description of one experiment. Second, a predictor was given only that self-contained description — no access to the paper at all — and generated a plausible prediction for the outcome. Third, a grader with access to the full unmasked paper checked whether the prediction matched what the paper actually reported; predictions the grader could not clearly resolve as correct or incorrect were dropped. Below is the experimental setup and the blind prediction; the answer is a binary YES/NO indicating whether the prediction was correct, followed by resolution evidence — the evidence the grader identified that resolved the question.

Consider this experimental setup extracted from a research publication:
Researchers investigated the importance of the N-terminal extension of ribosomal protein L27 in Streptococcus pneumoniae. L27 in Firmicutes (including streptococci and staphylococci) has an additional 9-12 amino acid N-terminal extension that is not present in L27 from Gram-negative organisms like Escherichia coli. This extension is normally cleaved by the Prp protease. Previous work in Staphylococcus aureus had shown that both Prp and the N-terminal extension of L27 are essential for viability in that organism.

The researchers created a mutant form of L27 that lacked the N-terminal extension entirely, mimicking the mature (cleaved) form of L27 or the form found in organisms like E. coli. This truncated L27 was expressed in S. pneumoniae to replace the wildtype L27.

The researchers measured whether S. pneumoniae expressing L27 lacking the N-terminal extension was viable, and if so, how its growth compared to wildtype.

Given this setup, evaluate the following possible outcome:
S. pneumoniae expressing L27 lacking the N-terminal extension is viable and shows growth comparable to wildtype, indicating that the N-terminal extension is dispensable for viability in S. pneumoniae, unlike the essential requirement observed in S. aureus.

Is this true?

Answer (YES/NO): NO